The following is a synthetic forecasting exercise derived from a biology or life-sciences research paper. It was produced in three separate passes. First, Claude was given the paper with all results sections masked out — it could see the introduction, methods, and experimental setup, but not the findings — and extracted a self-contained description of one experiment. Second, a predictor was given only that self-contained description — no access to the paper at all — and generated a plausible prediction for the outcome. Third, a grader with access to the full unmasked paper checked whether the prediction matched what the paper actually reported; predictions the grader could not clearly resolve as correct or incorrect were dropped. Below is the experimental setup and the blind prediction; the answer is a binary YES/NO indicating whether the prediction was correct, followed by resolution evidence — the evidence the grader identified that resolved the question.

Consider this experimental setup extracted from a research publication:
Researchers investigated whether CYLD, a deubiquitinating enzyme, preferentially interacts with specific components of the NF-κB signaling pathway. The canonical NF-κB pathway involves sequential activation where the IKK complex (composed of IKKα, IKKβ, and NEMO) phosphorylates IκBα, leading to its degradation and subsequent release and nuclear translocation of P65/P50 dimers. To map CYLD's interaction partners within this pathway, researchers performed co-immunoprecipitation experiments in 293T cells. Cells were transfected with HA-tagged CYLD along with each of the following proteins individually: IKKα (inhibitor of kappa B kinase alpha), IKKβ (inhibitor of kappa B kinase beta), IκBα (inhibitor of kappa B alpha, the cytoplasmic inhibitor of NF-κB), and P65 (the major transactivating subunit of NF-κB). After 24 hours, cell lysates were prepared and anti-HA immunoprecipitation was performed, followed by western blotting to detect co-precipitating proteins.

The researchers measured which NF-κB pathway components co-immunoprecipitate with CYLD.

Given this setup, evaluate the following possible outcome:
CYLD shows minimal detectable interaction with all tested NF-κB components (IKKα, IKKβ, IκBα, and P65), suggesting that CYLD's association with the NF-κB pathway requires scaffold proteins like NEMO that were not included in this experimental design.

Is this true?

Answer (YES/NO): NO